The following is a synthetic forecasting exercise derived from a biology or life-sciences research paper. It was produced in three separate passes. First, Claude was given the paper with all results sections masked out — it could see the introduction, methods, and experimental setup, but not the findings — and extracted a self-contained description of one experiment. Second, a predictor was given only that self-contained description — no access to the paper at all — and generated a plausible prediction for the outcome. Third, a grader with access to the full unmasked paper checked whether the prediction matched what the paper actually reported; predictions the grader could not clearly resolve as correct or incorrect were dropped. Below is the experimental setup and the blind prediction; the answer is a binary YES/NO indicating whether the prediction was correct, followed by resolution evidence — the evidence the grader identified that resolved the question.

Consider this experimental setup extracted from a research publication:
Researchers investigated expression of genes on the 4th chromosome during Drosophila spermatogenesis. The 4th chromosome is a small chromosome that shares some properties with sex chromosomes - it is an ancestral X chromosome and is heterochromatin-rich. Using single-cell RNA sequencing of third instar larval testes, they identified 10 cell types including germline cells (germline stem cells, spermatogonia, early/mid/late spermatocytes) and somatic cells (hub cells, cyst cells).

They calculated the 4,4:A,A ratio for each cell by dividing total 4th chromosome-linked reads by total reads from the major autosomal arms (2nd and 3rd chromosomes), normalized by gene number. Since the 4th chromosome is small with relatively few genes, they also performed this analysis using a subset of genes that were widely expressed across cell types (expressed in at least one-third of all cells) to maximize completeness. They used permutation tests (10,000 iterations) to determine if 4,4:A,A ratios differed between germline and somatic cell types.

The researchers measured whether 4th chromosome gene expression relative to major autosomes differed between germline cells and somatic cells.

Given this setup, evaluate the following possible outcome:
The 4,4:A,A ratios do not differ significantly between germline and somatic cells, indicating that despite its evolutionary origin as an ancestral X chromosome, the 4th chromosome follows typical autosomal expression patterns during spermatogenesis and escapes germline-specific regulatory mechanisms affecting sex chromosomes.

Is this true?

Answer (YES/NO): NO